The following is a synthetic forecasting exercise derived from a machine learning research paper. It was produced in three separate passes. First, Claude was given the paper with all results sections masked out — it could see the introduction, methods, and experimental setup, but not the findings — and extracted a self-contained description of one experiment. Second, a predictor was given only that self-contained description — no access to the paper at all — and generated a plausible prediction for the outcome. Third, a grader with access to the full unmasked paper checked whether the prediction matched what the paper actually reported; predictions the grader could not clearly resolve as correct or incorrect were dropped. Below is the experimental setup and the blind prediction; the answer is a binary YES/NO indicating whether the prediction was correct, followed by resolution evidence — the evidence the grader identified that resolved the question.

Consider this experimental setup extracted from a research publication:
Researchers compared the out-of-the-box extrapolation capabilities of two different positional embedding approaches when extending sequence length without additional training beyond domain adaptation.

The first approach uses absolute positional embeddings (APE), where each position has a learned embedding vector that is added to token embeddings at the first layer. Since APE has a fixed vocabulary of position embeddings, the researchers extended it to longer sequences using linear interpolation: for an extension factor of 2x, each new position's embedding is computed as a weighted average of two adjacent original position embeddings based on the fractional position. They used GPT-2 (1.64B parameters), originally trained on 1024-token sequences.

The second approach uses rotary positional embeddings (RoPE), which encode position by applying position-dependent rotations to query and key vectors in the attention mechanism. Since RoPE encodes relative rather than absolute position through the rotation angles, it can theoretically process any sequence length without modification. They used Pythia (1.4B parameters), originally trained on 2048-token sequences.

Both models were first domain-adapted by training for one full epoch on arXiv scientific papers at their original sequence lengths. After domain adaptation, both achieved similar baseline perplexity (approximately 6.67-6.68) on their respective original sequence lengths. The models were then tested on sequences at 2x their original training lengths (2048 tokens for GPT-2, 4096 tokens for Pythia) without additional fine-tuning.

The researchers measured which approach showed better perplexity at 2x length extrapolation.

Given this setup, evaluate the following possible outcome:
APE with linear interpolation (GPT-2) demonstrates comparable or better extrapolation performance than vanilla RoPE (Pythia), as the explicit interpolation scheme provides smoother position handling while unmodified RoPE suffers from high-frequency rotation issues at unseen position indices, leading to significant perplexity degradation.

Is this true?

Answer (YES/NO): YES